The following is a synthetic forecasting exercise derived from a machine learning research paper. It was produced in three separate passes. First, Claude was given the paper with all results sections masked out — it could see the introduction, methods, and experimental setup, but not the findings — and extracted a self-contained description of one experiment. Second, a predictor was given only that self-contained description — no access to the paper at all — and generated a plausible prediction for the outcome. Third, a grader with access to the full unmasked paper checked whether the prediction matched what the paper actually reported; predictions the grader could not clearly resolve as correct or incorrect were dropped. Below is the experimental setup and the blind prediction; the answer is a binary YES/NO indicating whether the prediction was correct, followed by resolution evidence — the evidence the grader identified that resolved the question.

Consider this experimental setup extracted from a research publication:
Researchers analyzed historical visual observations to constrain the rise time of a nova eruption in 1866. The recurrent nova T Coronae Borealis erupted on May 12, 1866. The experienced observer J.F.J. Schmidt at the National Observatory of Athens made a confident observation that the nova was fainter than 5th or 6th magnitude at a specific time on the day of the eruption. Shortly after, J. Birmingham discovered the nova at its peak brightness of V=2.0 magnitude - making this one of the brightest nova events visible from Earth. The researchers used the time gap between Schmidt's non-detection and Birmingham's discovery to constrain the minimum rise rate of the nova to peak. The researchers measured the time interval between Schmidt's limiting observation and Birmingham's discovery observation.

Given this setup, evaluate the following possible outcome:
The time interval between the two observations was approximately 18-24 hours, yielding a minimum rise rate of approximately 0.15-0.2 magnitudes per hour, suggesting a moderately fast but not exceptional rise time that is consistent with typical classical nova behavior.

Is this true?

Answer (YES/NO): NO